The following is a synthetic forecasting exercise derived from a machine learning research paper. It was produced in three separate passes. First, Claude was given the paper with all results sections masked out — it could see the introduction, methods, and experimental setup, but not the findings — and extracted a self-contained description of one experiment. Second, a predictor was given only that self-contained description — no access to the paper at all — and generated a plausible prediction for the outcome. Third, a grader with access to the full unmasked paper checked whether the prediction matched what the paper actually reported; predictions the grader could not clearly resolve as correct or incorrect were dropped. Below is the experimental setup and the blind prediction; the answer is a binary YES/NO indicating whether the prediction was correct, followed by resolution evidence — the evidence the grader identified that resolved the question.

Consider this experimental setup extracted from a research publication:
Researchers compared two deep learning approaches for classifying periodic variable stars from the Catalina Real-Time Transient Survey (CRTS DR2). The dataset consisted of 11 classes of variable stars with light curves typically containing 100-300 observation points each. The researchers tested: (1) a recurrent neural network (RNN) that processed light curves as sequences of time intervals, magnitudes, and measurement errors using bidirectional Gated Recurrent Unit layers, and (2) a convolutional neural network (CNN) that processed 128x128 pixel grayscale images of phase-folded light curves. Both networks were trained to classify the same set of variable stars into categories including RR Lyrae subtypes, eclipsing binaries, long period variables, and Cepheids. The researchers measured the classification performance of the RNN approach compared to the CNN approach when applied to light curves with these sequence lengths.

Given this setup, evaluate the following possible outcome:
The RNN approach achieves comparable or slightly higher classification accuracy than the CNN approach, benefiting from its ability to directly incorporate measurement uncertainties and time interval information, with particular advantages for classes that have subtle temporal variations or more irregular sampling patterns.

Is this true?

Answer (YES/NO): NO